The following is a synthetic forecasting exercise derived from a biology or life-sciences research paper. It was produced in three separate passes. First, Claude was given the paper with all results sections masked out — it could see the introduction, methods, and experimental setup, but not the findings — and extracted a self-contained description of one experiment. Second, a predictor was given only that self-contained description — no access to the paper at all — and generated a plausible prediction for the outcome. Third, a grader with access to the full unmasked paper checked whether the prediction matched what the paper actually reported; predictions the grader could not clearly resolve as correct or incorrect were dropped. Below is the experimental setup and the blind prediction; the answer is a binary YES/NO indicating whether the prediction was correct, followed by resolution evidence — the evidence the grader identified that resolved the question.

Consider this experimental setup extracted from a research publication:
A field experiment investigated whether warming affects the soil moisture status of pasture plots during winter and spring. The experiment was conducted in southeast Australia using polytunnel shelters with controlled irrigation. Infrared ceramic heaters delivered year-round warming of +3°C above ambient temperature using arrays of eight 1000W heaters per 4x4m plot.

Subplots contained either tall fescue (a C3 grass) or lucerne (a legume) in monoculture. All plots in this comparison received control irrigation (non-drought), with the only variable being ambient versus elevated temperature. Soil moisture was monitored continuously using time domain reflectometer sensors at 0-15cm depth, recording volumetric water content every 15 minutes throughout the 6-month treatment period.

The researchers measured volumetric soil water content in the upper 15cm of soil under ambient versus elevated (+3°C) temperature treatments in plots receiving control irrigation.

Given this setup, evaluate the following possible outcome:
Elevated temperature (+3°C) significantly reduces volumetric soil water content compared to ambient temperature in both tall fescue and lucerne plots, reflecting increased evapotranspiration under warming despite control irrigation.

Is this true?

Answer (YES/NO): NO